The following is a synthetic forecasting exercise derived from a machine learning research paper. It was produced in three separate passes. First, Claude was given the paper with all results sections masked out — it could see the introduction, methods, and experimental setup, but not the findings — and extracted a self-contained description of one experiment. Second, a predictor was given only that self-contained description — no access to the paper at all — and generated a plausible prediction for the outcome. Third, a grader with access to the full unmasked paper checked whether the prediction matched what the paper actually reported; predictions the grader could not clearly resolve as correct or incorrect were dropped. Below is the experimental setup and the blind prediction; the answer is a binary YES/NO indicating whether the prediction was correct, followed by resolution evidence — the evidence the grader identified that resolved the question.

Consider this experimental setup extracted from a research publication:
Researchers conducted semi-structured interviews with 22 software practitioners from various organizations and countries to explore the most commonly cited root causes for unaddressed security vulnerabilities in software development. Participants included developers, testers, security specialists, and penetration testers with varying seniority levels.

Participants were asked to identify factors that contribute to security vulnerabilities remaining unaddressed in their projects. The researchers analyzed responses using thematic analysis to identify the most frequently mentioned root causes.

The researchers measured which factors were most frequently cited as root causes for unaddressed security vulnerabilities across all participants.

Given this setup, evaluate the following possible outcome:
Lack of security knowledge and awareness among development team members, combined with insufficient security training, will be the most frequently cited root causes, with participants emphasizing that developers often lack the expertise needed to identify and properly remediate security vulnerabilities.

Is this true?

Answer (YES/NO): NO